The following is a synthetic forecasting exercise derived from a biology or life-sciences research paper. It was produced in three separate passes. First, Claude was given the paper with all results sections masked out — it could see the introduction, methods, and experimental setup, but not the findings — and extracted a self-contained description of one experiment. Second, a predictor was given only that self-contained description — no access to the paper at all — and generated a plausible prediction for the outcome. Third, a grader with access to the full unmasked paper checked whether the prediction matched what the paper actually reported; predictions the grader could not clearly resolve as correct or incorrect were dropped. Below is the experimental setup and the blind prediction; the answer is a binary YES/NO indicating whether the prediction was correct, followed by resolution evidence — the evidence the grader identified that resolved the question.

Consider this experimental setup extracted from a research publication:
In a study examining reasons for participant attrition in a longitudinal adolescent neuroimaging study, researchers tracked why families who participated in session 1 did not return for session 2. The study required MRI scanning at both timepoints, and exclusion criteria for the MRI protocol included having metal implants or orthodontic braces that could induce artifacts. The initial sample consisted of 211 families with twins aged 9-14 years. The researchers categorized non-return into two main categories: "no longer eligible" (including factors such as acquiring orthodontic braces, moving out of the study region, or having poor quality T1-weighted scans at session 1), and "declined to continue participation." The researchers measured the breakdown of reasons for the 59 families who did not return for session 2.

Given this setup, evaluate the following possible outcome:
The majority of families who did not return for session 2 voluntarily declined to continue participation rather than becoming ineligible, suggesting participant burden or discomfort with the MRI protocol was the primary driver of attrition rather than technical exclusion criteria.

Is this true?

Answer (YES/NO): NO